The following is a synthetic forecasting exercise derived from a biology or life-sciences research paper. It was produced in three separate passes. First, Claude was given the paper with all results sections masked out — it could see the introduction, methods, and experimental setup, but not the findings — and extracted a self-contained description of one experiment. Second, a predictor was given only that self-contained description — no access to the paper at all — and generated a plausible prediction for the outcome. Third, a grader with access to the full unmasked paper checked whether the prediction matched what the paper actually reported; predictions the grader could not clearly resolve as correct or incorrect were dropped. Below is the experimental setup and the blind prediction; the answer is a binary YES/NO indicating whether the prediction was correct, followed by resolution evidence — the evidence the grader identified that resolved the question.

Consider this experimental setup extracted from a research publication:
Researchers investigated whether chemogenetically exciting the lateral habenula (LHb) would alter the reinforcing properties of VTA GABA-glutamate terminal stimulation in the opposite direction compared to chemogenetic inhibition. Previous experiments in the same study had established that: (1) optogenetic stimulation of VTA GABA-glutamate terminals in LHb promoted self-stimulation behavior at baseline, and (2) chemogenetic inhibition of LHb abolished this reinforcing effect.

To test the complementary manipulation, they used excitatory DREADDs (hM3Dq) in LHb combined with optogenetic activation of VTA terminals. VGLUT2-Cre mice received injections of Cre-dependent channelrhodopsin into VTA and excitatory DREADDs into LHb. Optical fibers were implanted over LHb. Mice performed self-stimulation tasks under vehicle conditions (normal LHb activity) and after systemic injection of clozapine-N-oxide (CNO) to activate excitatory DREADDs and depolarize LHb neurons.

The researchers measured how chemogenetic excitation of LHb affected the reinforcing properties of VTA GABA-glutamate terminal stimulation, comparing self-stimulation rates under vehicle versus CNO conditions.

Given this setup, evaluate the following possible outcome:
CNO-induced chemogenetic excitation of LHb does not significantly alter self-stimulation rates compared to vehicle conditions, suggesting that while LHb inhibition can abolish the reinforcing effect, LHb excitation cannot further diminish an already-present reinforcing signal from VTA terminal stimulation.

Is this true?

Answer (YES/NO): NO